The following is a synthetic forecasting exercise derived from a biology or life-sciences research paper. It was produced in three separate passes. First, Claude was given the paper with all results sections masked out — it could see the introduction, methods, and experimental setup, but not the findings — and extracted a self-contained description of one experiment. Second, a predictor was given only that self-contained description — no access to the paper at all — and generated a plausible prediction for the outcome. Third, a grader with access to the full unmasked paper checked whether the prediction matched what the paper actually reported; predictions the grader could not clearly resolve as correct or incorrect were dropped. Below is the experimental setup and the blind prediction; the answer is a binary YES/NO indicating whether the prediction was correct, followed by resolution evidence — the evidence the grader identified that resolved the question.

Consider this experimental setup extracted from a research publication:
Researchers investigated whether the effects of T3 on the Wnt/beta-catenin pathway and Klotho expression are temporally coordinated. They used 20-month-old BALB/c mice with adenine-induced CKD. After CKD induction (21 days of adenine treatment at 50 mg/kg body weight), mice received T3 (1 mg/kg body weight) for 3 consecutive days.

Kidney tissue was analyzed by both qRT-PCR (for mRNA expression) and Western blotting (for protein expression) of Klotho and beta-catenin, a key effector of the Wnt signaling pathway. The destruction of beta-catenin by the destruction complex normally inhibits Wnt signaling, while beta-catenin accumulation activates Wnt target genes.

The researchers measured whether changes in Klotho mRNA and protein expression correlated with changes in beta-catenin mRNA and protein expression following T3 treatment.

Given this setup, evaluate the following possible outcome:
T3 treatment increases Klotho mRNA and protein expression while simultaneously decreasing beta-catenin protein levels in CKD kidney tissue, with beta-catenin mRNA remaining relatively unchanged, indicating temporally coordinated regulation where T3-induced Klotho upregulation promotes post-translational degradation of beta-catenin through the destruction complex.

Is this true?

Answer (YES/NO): YES